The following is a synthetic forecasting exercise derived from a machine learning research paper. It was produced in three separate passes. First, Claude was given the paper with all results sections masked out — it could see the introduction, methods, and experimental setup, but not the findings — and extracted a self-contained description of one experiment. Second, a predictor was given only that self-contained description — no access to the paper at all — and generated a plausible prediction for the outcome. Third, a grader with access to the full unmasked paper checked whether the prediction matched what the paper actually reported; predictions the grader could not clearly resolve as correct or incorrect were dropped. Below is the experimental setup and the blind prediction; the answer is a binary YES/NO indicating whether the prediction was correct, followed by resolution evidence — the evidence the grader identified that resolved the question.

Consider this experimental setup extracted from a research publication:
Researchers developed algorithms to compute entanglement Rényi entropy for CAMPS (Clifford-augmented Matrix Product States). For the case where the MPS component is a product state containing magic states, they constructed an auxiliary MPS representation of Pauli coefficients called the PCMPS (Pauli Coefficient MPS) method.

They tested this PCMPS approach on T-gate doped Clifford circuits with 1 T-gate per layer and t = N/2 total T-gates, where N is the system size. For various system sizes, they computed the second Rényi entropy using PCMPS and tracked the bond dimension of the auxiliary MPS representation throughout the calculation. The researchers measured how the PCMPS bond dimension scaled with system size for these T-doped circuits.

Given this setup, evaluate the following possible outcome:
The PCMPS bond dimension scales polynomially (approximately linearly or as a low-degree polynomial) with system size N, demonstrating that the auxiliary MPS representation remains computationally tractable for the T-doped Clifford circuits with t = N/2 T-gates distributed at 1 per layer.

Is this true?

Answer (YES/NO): NO